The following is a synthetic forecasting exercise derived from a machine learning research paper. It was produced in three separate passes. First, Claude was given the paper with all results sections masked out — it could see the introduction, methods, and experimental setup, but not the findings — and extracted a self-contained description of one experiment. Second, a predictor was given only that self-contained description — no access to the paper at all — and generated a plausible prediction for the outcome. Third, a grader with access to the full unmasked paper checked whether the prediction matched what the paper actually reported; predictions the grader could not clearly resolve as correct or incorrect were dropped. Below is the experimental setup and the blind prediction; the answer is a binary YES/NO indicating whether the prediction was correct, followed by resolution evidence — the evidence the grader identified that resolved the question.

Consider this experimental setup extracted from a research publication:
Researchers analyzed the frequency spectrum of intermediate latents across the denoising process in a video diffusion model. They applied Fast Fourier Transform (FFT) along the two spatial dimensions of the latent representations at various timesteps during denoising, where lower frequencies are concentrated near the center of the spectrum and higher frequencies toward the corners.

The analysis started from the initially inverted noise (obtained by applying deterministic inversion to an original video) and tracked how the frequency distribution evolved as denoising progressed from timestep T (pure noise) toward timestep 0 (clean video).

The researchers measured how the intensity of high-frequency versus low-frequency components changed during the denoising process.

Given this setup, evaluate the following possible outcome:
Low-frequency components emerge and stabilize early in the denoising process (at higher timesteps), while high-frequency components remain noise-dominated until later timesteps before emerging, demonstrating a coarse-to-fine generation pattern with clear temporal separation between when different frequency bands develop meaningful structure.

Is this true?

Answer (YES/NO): NO